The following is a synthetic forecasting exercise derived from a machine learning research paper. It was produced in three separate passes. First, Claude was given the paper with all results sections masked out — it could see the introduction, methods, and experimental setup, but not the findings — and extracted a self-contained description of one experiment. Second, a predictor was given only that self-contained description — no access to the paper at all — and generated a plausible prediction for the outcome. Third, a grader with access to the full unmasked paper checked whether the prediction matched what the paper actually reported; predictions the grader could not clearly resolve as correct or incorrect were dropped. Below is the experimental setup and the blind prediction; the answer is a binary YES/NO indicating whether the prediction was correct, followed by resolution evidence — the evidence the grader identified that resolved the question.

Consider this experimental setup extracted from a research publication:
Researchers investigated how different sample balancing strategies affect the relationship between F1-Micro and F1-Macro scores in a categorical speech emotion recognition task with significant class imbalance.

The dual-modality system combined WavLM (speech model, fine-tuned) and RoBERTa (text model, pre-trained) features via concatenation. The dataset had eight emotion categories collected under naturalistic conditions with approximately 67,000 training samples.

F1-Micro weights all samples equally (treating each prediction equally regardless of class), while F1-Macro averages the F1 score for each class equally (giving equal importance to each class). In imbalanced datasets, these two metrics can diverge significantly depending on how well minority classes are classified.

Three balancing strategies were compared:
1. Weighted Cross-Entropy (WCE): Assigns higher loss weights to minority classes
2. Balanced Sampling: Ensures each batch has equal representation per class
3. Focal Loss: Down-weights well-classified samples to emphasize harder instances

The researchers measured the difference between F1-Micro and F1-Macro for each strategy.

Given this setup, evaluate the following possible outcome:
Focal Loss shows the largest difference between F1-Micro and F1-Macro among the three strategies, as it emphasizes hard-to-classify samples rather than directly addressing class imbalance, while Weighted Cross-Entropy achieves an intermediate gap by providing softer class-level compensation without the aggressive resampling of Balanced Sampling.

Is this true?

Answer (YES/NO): YES